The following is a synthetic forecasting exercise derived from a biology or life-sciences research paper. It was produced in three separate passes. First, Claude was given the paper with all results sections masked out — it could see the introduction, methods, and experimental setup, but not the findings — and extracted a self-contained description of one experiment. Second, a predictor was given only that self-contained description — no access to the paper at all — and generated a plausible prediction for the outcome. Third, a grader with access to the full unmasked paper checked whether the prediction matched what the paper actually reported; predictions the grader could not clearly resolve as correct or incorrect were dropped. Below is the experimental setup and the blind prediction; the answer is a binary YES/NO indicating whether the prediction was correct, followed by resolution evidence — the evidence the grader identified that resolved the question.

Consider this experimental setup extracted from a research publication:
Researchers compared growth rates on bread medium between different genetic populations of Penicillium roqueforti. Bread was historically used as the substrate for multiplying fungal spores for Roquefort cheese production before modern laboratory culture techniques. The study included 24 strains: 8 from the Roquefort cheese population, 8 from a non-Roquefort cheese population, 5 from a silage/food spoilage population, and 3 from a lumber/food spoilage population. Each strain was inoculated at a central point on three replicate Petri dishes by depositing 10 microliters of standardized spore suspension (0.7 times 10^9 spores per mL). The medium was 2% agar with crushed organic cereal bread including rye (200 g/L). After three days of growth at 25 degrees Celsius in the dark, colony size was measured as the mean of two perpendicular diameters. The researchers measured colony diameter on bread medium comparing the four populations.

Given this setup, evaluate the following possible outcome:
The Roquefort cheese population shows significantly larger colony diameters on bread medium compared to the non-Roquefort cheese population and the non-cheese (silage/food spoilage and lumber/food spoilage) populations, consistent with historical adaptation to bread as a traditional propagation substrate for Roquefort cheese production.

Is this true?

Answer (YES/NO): NO